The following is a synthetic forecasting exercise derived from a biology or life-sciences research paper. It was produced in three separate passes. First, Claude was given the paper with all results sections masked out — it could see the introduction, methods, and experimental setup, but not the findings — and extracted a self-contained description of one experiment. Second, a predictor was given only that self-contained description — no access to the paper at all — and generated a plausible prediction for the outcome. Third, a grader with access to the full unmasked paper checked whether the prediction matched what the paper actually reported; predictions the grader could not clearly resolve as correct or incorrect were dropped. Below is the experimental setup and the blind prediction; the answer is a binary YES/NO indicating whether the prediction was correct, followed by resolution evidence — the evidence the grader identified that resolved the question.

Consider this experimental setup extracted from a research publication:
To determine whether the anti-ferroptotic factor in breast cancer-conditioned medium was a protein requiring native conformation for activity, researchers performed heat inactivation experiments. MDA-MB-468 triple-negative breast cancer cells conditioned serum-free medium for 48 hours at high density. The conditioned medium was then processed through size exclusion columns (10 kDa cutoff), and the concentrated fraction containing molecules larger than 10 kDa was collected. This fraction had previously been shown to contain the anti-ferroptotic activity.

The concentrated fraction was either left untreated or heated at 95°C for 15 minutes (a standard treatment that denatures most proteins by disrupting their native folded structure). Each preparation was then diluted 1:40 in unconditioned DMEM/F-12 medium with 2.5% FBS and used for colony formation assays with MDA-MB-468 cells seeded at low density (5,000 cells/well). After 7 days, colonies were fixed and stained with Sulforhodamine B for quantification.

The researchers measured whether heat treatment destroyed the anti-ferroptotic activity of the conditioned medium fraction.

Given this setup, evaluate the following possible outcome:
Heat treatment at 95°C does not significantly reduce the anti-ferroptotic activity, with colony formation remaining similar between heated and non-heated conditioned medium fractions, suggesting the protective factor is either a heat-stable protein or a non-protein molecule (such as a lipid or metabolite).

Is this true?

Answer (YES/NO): YES